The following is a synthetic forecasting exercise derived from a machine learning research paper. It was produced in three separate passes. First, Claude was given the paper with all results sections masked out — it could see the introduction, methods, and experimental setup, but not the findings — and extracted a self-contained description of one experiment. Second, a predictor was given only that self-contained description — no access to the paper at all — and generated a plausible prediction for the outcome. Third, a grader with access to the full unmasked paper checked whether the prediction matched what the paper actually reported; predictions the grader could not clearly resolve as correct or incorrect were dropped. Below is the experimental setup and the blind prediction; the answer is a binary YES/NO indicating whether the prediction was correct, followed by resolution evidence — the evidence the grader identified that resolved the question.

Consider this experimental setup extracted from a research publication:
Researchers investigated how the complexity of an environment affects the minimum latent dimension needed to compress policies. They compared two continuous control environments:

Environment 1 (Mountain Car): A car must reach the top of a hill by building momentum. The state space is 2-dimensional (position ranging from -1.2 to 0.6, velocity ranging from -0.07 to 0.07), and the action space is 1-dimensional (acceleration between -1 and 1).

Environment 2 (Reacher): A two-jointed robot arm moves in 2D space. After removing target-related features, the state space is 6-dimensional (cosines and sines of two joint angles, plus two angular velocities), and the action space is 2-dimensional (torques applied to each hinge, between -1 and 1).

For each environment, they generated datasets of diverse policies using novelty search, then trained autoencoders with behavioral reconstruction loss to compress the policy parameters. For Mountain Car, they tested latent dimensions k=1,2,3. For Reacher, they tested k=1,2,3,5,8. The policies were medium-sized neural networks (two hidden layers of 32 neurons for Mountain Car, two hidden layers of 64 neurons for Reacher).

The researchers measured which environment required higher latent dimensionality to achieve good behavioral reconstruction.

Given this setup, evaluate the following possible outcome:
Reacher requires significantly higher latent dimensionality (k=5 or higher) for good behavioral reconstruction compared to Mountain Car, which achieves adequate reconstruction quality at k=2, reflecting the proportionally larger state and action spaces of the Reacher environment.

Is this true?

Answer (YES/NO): NO